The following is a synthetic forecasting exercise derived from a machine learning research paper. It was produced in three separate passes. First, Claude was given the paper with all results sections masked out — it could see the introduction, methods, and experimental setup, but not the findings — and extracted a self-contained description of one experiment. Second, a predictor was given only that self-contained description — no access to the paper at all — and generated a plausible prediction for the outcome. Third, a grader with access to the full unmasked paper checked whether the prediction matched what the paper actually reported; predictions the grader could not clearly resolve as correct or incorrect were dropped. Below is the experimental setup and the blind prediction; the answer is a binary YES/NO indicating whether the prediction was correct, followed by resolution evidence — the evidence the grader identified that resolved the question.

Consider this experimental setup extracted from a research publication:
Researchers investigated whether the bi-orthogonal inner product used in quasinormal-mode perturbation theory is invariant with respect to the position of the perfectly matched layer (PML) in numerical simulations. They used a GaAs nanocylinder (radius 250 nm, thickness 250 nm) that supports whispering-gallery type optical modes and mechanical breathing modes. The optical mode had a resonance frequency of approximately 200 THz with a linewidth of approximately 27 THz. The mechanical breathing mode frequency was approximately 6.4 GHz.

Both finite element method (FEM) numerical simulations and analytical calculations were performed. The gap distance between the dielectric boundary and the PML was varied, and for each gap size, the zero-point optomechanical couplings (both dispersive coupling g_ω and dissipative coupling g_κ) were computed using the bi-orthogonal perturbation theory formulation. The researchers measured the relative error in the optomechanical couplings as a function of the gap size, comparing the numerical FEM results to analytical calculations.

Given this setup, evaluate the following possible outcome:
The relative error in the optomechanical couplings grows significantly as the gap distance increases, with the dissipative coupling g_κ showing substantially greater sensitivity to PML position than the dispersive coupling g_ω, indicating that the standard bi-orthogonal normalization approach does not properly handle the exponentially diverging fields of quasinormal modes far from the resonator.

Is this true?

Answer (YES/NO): NO